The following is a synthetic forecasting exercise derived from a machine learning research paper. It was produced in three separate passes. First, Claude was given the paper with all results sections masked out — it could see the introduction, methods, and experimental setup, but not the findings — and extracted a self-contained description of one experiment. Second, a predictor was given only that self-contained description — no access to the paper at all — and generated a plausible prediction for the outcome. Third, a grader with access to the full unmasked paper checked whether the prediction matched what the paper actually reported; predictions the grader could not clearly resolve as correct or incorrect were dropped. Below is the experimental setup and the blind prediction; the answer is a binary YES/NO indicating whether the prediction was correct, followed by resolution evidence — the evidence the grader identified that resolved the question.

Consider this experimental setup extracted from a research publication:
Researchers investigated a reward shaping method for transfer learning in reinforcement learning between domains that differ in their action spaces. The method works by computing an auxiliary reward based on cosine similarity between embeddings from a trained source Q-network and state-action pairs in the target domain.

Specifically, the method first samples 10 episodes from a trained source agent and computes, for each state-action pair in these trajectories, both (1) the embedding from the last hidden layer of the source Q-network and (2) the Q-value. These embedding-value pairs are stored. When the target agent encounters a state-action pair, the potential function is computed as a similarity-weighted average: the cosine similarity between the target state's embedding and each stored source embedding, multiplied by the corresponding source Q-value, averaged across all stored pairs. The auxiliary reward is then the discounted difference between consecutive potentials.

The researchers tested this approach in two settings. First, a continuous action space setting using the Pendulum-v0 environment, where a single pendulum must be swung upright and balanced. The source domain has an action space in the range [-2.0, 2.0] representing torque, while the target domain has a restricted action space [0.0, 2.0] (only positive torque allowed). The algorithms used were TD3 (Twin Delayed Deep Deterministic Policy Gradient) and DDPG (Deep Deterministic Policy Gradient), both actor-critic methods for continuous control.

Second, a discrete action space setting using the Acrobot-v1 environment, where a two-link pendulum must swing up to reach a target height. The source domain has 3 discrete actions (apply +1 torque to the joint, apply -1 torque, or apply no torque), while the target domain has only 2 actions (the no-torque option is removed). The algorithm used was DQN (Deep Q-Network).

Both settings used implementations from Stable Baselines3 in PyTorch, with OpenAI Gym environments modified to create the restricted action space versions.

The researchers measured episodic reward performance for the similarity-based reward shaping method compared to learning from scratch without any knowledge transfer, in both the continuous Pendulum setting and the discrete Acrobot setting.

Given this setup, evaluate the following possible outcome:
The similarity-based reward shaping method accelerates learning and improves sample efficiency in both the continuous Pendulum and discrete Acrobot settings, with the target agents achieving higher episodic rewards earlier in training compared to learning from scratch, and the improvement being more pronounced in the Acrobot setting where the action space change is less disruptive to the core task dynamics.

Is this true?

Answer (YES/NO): NO